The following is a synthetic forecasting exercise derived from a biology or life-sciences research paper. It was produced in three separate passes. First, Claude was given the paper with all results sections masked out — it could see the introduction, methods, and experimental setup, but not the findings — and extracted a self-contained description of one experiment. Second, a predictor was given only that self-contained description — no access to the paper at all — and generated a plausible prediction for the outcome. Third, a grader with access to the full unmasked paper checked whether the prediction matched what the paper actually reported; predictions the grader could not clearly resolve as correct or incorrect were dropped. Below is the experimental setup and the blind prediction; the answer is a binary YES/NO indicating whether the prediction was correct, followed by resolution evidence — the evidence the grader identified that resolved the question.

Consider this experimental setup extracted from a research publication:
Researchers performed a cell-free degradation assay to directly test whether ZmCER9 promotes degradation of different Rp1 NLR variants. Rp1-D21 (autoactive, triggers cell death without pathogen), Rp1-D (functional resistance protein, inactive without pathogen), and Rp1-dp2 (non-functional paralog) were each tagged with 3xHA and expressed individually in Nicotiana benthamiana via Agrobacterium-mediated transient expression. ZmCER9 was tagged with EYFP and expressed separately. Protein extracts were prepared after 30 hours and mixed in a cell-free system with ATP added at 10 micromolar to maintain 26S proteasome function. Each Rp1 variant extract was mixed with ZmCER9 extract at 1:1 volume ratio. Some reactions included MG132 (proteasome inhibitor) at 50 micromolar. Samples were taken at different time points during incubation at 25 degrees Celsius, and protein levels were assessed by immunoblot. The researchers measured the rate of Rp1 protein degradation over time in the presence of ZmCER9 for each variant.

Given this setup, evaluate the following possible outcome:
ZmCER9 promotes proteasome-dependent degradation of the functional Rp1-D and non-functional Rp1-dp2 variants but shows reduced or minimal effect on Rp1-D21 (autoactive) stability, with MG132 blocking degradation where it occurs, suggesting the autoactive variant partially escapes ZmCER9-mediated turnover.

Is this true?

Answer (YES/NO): NO